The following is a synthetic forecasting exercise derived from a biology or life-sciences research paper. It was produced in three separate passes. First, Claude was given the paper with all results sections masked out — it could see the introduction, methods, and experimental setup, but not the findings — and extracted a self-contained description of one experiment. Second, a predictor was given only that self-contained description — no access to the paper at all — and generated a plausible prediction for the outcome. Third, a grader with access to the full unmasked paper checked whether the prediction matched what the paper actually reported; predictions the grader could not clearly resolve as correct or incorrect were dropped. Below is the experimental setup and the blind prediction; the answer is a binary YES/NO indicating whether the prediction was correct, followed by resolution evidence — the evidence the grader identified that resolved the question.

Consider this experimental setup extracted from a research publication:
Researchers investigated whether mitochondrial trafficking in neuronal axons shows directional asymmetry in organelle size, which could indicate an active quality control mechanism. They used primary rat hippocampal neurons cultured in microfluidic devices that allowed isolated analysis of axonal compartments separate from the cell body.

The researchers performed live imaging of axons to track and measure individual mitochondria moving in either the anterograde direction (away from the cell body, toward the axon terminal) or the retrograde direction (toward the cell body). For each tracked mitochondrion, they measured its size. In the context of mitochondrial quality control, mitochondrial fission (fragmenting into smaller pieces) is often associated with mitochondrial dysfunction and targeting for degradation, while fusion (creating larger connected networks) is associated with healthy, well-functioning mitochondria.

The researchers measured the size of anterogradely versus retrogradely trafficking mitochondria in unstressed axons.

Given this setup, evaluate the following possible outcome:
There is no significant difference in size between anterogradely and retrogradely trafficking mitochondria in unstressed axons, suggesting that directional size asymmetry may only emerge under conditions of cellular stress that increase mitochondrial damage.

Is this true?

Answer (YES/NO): NO